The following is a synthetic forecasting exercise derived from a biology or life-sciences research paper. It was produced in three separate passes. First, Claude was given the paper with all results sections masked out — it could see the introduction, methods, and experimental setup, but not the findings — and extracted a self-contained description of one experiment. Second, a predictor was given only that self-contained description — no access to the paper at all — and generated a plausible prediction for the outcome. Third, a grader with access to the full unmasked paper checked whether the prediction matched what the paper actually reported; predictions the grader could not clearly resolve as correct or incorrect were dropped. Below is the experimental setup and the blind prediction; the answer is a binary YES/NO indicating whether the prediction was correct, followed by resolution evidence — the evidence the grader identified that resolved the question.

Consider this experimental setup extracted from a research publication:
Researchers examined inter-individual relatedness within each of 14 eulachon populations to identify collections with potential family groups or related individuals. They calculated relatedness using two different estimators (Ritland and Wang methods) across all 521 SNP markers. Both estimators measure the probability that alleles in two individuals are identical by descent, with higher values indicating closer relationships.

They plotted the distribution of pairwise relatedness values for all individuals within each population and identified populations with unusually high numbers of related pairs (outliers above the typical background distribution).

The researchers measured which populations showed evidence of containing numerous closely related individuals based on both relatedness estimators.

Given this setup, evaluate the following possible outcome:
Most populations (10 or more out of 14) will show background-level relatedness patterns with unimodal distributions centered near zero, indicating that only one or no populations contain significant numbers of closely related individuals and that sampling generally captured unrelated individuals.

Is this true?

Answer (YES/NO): NO